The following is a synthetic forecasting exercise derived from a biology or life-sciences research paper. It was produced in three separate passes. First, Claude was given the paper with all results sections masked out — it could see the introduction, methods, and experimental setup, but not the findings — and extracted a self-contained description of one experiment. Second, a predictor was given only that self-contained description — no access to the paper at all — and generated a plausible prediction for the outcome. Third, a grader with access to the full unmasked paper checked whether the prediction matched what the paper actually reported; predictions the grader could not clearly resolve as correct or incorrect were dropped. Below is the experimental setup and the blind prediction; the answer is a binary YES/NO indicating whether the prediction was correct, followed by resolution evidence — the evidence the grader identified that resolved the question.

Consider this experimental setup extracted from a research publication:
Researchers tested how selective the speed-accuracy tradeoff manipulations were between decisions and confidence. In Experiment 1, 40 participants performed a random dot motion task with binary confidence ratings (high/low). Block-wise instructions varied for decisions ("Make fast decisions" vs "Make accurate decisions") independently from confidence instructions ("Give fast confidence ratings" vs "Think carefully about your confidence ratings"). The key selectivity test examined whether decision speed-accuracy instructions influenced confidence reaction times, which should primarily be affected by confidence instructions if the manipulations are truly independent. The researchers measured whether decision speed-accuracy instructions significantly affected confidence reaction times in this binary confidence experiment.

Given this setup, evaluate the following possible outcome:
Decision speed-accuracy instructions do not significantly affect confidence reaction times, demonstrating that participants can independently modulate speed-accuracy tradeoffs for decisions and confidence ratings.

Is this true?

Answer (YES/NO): YES